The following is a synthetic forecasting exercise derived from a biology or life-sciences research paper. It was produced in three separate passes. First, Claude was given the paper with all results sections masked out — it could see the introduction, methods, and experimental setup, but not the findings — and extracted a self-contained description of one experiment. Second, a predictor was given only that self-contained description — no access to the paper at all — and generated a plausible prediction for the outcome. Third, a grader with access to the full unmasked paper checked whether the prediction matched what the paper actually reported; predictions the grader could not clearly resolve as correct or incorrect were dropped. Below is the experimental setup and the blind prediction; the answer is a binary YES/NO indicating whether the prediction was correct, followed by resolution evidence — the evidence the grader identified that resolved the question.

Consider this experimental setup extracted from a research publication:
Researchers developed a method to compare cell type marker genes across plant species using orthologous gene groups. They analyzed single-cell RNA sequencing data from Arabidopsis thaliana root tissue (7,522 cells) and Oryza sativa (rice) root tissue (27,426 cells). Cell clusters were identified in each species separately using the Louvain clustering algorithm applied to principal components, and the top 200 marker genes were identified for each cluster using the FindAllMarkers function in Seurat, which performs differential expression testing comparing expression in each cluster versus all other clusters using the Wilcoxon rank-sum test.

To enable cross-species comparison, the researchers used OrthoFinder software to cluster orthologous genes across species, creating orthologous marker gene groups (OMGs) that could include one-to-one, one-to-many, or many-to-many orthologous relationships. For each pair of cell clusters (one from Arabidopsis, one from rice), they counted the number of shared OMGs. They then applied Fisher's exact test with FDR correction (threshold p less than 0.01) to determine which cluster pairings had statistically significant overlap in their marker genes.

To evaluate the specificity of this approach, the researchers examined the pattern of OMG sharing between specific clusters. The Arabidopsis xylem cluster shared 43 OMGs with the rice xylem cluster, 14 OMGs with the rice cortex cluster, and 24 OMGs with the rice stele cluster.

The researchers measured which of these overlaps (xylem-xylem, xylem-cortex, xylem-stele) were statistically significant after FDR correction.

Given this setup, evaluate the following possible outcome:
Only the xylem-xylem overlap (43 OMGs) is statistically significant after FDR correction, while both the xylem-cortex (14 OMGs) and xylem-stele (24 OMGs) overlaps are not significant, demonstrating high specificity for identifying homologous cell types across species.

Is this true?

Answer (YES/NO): YES